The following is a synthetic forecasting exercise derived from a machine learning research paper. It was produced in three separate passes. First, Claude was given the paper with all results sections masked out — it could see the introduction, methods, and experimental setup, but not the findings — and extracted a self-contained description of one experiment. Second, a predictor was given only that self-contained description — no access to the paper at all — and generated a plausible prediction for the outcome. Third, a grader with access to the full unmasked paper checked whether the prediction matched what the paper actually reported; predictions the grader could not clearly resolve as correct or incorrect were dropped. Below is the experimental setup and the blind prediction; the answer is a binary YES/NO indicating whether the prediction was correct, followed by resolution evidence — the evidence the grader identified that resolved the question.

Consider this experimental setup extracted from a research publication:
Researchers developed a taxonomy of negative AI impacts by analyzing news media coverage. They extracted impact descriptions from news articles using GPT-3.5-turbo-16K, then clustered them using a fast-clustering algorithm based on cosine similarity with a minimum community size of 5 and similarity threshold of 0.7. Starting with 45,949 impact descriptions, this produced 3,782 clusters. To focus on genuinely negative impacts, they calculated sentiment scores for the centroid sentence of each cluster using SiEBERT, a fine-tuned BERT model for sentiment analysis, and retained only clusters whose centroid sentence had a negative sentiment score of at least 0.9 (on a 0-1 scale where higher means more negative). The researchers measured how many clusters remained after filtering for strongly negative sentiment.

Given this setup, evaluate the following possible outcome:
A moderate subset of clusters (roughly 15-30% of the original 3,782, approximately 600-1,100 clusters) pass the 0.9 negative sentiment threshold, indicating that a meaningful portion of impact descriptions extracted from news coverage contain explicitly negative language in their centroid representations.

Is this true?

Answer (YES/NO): NO